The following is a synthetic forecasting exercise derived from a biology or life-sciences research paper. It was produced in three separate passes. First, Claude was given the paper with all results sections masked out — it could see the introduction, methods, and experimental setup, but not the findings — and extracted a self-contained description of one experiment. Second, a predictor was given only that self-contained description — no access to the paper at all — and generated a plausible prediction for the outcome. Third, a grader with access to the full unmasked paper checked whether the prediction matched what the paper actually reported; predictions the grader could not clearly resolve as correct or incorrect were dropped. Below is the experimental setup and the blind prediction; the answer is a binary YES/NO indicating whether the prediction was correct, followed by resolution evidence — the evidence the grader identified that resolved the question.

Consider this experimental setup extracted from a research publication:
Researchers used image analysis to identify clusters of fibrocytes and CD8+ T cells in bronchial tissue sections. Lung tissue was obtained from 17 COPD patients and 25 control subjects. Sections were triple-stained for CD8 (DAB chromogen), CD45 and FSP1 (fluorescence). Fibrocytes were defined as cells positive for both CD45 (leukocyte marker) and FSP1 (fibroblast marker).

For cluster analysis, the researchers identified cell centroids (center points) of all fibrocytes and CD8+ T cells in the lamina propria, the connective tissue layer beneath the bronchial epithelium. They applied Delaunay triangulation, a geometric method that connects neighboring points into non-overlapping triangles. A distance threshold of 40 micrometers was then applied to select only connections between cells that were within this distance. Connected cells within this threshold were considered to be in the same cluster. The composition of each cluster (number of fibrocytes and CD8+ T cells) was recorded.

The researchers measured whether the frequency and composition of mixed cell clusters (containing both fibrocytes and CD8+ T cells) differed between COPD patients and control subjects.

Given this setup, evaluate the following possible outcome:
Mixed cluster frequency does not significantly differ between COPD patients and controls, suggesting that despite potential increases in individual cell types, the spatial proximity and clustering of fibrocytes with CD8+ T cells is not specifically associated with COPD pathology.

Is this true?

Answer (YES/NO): NO